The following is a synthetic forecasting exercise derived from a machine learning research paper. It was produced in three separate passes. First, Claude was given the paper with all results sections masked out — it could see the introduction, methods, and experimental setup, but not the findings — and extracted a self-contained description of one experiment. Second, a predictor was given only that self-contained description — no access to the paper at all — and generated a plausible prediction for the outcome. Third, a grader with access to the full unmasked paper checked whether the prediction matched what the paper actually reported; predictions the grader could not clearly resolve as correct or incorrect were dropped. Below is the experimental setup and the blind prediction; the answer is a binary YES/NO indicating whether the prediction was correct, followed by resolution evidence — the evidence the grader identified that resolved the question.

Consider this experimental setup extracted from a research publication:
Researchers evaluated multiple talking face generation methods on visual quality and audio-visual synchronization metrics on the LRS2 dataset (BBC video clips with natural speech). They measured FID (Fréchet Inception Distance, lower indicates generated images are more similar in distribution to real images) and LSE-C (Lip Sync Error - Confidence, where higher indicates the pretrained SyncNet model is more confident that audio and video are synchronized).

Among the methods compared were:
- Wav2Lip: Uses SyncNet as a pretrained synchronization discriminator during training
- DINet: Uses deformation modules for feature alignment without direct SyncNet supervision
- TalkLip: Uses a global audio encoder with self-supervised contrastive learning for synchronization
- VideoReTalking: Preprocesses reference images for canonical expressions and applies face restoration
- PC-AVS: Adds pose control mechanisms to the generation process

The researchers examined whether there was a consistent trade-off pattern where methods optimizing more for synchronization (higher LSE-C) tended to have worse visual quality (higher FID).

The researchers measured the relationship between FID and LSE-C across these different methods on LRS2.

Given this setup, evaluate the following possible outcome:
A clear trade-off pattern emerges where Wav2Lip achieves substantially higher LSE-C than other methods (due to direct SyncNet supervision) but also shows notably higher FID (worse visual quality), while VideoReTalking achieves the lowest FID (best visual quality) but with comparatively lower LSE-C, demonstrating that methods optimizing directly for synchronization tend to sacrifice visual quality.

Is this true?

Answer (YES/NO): NO